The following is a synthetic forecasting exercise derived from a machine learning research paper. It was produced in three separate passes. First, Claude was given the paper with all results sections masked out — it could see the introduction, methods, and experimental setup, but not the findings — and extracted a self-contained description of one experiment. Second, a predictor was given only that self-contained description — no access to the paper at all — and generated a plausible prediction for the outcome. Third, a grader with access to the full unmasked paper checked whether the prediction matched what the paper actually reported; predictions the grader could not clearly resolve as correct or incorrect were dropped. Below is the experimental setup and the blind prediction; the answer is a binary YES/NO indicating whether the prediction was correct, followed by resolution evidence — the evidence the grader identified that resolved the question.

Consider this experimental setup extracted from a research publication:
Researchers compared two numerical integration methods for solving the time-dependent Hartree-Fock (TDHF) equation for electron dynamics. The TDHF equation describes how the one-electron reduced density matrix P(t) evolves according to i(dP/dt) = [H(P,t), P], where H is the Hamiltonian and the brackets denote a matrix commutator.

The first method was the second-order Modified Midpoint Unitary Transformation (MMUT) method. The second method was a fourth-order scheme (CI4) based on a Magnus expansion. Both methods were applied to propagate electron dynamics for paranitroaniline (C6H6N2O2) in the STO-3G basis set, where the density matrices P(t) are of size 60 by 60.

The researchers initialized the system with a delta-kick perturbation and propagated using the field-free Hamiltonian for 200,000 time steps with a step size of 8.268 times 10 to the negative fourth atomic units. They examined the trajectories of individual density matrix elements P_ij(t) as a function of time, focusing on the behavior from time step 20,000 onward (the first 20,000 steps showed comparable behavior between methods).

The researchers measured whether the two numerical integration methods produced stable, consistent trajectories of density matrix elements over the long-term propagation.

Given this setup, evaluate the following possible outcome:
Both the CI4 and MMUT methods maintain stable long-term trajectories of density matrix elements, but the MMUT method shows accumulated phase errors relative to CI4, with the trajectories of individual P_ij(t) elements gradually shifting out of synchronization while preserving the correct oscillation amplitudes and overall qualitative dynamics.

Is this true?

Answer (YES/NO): NO